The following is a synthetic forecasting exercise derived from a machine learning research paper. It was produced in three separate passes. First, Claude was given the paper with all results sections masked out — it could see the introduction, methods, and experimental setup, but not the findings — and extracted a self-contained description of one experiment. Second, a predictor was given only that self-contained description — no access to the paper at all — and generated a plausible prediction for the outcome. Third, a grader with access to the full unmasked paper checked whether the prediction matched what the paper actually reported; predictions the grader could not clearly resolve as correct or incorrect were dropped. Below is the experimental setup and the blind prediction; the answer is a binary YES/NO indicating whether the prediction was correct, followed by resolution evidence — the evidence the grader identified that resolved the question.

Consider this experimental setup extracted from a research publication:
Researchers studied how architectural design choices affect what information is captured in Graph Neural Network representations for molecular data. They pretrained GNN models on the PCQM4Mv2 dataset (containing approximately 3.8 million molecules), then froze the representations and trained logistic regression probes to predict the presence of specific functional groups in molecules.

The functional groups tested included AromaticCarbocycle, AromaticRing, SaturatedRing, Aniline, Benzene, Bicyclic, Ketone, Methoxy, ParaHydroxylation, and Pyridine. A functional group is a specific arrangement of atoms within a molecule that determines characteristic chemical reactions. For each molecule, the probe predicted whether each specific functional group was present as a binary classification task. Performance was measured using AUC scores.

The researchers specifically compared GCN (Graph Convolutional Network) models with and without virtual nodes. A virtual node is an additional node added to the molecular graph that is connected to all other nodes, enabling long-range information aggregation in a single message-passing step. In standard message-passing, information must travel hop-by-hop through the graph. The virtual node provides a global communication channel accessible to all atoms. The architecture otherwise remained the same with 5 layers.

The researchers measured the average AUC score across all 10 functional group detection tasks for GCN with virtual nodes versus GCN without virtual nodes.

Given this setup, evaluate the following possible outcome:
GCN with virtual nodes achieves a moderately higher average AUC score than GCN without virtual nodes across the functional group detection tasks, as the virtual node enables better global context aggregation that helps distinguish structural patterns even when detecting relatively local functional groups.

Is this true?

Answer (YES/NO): NO